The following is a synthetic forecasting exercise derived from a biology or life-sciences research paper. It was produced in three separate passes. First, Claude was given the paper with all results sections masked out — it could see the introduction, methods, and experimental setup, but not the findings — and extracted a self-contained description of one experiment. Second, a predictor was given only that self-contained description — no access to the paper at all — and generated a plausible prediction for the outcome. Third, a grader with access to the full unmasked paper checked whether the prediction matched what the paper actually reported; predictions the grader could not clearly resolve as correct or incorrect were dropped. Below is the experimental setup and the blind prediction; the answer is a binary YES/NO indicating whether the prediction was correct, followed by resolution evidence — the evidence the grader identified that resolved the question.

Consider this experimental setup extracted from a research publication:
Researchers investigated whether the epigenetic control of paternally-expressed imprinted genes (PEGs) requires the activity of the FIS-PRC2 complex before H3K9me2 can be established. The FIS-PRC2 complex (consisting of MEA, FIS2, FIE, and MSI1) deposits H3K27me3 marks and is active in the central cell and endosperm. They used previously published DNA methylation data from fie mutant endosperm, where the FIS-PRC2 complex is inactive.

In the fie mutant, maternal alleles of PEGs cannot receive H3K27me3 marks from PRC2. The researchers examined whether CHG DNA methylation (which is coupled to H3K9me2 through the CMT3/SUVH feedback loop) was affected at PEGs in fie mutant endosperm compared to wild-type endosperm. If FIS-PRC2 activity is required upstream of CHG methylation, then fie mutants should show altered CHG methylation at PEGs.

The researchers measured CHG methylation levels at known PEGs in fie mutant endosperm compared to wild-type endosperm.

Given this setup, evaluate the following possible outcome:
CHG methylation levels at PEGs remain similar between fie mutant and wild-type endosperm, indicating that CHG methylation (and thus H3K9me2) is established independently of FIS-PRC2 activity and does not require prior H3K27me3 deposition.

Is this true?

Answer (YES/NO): NO